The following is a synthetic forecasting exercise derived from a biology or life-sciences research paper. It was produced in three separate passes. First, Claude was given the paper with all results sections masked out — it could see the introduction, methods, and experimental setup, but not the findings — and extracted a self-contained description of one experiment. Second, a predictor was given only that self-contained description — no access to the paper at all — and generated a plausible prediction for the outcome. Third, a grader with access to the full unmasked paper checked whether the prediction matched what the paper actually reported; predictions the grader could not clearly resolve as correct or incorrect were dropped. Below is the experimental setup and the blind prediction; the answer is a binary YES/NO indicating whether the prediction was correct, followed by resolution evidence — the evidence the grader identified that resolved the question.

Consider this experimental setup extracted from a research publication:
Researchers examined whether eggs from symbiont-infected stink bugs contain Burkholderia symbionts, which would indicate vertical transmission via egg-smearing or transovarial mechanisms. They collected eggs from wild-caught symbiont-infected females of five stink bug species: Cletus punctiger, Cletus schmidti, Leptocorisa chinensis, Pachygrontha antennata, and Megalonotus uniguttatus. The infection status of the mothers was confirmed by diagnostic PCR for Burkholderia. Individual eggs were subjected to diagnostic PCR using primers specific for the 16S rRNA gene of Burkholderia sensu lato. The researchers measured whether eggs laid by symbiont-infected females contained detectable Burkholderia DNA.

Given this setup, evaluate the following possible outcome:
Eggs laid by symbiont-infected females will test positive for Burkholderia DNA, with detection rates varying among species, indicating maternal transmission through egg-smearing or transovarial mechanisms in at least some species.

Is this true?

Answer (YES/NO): NO